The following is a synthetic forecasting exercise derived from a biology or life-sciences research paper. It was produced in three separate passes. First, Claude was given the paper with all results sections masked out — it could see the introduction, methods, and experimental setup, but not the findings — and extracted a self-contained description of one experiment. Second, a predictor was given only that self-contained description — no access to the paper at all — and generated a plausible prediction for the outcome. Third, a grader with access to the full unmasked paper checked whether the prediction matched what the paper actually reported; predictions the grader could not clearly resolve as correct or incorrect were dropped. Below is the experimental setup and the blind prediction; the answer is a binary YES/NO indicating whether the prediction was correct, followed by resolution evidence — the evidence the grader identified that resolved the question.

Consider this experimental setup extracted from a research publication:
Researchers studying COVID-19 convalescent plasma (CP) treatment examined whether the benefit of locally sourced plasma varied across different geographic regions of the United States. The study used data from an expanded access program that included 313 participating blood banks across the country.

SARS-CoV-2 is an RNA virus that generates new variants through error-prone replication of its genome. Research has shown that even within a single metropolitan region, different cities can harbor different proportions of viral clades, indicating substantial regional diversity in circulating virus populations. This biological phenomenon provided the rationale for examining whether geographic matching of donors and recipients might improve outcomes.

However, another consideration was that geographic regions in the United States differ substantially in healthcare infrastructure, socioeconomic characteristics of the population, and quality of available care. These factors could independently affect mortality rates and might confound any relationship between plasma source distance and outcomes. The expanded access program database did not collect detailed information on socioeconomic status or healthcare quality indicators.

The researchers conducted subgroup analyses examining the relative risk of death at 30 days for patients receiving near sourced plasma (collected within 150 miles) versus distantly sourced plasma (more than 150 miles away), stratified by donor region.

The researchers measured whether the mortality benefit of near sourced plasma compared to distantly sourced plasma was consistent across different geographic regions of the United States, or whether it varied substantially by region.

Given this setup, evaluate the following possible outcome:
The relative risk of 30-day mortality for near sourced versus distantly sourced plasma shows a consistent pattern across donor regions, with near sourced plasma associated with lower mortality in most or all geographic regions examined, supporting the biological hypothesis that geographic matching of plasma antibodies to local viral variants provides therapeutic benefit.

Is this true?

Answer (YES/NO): YES